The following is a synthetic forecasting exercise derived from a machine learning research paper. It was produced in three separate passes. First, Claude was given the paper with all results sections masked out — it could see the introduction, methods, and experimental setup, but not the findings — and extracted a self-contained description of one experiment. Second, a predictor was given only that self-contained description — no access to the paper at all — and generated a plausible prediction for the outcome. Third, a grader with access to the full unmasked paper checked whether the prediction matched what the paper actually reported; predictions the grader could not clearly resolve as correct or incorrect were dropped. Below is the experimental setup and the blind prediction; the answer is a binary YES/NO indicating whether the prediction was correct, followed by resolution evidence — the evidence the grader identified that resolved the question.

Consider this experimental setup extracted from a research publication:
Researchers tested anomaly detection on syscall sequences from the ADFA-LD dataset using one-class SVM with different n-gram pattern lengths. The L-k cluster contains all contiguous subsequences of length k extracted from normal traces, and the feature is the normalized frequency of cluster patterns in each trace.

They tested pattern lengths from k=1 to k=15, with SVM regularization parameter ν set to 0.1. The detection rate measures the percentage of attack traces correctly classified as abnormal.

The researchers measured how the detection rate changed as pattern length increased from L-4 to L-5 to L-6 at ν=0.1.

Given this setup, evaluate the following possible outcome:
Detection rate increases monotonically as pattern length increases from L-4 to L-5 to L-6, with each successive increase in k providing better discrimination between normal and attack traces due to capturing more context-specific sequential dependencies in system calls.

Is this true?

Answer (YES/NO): YES